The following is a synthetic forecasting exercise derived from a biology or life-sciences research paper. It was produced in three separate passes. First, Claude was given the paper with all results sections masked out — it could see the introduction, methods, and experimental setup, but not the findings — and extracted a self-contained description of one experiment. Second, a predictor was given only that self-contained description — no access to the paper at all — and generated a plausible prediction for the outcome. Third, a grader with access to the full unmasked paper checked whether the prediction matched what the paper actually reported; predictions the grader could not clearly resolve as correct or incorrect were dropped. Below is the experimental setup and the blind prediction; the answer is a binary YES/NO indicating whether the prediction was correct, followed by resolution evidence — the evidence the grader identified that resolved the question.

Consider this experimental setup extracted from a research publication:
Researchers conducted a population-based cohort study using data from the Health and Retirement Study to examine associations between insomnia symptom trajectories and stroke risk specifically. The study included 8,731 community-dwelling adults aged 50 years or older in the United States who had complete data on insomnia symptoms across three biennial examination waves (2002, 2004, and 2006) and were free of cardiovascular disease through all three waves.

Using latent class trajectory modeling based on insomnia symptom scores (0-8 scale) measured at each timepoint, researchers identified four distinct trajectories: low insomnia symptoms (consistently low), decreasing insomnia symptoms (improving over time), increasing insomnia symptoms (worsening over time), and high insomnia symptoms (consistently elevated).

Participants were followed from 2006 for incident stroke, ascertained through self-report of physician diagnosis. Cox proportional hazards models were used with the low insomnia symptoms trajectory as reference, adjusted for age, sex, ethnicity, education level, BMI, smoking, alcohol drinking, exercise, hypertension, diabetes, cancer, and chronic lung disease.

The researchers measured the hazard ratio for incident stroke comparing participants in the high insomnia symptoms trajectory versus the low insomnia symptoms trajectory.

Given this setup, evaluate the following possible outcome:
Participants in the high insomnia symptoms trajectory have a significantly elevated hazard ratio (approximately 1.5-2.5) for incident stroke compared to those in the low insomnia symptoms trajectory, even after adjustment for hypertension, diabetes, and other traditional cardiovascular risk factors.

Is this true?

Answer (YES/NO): NO